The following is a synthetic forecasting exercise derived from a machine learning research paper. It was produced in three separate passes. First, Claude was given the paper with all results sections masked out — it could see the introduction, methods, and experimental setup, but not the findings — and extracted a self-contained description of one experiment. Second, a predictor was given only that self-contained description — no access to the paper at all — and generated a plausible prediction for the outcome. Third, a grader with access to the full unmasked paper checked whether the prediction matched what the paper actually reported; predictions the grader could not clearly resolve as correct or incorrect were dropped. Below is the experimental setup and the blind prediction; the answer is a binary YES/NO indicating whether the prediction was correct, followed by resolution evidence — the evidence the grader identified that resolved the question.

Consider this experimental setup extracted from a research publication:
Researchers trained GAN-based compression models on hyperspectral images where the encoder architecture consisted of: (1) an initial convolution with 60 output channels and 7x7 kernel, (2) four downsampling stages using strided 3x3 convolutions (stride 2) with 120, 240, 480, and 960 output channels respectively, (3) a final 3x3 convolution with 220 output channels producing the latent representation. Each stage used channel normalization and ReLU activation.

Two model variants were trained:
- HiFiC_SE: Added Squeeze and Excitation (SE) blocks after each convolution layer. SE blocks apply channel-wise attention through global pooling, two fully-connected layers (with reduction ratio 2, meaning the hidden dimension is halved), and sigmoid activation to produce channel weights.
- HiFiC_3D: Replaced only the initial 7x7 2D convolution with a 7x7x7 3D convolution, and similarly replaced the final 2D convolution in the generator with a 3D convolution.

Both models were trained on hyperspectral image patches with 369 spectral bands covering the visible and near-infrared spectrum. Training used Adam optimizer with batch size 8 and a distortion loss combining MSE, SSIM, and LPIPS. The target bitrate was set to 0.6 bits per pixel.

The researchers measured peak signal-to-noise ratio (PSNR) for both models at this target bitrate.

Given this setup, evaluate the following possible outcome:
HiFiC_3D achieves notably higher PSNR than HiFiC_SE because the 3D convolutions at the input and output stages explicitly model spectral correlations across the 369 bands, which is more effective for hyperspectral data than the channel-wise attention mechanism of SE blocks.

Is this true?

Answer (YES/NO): NO